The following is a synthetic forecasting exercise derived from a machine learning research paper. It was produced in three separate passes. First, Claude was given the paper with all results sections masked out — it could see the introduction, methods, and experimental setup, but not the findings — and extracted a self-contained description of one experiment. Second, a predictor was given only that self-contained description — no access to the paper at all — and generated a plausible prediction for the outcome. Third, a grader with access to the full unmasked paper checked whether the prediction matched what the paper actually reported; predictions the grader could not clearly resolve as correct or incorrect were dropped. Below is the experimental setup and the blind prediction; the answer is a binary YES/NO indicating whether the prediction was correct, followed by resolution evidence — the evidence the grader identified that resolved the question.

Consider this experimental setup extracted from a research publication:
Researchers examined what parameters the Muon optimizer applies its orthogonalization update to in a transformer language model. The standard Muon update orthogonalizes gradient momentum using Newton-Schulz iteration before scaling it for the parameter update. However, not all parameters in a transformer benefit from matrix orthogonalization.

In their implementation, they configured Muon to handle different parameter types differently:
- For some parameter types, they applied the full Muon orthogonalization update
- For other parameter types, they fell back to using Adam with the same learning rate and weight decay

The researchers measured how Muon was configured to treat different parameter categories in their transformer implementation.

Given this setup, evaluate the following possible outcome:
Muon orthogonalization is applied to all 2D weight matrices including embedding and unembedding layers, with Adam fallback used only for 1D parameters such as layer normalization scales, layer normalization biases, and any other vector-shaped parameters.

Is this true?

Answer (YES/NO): NO